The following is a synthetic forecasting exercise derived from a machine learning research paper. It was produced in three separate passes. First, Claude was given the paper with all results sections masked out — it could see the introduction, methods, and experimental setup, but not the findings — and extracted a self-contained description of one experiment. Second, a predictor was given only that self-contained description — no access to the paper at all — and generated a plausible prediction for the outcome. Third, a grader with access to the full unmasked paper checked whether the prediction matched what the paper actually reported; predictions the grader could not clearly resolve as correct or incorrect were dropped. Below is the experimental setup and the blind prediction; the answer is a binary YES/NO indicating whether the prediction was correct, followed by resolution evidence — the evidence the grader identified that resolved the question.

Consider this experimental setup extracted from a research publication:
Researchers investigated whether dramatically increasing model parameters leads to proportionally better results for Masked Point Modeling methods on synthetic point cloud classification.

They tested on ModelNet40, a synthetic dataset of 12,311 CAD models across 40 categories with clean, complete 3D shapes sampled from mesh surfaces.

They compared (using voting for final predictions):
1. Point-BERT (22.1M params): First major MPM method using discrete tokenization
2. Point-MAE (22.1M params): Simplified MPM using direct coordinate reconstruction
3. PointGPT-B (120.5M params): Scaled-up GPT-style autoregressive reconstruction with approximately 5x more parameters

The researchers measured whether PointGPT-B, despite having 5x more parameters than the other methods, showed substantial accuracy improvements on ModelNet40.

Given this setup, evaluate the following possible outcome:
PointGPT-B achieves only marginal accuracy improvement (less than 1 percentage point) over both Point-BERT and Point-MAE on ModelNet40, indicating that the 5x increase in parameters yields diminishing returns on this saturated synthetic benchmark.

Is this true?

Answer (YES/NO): NO